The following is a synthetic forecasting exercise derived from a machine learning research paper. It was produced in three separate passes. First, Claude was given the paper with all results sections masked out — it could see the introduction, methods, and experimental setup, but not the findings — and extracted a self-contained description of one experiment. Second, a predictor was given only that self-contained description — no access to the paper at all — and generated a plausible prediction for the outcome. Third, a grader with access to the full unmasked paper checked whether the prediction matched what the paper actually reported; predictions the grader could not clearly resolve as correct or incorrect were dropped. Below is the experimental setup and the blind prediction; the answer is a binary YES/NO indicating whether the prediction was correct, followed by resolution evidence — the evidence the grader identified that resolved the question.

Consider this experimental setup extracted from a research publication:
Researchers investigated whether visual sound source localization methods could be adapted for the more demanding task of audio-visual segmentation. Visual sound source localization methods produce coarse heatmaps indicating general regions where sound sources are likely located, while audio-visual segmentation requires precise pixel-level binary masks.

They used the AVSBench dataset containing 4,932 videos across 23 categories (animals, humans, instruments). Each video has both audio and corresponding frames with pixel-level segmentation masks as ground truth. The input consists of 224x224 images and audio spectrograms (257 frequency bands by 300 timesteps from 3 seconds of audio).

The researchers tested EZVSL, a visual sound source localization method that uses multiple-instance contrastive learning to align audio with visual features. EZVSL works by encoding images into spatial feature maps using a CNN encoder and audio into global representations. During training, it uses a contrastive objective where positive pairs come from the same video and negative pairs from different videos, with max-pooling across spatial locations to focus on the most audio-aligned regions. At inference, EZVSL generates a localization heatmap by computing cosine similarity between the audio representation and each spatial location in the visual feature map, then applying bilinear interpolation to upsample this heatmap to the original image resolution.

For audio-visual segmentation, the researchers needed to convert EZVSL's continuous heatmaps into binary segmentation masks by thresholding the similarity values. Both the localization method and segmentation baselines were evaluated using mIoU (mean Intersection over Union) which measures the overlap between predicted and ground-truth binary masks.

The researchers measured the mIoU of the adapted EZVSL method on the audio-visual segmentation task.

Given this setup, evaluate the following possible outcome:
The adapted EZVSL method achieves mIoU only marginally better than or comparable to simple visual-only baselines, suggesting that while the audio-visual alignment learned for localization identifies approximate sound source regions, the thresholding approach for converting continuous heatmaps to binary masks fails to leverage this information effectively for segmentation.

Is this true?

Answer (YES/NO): NO